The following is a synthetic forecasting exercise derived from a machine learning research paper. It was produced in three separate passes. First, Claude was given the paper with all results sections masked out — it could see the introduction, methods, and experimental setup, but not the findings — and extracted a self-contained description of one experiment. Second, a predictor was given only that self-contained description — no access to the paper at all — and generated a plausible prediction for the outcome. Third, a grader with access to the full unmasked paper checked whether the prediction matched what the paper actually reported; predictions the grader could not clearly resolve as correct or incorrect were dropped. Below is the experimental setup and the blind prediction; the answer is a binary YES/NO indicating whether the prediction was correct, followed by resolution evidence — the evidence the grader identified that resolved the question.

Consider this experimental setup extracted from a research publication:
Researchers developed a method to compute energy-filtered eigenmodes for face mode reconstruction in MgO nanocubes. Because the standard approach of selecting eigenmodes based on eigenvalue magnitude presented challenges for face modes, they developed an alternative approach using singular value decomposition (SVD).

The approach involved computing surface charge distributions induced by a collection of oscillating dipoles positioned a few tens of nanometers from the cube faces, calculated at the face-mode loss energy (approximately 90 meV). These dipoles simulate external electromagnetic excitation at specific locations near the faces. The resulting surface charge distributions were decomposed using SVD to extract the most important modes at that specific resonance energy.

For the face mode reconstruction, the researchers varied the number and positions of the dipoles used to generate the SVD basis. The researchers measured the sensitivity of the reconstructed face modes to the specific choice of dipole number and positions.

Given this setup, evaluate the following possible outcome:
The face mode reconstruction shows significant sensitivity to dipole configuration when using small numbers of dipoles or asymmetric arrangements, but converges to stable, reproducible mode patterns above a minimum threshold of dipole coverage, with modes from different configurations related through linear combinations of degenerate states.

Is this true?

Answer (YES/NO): NO